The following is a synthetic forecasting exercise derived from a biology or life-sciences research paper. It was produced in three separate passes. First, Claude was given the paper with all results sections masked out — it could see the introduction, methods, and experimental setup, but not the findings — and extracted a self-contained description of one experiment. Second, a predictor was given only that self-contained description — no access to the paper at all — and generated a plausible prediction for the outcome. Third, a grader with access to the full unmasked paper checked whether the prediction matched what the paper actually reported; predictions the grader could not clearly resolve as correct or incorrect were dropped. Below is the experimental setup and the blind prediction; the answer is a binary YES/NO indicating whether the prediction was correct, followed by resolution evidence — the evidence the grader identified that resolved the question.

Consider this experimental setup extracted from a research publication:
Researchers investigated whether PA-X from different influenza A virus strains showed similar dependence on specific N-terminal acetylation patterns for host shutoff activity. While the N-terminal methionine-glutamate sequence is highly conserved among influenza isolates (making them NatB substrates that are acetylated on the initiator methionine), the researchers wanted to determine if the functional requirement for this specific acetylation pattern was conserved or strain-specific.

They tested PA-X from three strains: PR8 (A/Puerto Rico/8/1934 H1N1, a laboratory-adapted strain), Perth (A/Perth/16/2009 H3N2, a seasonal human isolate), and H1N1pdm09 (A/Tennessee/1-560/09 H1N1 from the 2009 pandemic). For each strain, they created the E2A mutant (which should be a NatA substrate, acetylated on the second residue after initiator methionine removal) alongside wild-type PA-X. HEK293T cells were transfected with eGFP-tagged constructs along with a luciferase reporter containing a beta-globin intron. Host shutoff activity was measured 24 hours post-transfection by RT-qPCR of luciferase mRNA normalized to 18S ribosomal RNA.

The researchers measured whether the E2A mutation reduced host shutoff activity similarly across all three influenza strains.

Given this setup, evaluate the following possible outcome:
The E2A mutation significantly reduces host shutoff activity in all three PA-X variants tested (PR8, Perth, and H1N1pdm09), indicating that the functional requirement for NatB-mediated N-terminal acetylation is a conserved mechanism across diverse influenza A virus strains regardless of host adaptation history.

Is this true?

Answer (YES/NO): YES